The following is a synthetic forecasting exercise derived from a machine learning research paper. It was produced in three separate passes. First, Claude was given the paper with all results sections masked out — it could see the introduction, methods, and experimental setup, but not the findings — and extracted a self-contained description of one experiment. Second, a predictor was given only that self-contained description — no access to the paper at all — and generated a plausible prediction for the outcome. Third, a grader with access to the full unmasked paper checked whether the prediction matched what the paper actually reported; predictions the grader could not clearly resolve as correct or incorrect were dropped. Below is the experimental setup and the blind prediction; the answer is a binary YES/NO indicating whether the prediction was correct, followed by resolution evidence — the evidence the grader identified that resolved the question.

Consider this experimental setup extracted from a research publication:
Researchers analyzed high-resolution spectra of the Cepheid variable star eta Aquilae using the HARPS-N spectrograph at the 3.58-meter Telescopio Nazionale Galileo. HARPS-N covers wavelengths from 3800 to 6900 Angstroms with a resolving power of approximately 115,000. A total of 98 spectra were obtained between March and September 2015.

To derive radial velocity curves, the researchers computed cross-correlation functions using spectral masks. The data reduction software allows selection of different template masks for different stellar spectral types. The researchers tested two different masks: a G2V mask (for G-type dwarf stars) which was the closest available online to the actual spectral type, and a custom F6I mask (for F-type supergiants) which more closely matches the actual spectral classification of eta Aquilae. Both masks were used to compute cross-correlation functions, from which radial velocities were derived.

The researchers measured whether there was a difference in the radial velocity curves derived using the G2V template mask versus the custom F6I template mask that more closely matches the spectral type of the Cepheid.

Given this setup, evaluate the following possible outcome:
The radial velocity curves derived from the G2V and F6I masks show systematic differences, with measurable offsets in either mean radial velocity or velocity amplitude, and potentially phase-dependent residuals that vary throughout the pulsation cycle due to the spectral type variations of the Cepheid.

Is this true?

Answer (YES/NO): NO